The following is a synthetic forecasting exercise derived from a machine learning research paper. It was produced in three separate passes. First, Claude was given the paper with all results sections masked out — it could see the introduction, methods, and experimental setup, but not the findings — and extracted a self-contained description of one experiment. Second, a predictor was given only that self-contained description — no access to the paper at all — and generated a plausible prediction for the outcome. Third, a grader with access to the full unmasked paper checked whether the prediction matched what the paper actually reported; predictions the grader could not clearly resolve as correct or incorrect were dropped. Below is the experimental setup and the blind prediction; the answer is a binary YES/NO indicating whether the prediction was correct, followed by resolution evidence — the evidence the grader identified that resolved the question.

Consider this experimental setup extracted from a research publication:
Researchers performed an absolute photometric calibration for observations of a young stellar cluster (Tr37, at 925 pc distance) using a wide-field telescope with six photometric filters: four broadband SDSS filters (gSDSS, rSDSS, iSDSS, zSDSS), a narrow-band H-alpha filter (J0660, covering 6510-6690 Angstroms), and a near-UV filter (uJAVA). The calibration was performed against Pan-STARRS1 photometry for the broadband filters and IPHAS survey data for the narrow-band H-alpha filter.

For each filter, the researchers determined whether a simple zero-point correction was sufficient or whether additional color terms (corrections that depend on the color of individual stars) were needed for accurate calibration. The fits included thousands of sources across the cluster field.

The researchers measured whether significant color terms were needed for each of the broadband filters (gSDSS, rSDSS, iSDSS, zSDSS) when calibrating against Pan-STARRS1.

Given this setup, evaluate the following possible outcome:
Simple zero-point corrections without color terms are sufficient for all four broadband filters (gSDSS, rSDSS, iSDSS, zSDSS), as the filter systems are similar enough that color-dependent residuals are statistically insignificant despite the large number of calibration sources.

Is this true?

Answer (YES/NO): NO